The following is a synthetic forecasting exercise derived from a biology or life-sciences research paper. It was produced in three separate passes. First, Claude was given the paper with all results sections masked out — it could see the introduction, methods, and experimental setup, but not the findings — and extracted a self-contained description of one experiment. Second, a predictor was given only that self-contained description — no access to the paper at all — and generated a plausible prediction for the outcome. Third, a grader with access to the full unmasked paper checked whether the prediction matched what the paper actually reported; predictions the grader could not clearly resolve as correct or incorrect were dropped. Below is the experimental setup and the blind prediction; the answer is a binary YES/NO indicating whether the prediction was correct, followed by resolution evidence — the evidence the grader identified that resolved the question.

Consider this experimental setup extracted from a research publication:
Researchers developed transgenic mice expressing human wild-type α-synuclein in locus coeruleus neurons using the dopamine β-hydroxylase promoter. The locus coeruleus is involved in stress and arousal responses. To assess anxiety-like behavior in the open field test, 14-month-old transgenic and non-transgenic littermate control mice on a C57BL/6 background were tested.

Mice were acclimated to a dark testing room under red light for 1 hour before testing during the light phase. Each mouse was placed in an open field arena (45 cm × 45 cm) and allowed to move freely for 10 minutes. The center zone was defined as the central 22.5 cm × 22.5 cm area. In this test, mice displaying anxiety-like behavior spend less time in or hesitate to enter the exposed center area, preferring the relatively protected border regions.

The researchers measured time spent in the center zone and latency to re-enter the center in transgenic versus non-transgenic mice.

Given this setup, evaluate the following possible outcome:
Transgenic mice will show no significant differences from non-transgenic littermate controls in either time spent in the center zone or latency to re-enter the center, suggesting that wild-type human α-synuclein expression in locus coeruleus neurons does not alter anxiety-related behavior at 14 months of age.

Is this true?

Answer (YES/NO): NO